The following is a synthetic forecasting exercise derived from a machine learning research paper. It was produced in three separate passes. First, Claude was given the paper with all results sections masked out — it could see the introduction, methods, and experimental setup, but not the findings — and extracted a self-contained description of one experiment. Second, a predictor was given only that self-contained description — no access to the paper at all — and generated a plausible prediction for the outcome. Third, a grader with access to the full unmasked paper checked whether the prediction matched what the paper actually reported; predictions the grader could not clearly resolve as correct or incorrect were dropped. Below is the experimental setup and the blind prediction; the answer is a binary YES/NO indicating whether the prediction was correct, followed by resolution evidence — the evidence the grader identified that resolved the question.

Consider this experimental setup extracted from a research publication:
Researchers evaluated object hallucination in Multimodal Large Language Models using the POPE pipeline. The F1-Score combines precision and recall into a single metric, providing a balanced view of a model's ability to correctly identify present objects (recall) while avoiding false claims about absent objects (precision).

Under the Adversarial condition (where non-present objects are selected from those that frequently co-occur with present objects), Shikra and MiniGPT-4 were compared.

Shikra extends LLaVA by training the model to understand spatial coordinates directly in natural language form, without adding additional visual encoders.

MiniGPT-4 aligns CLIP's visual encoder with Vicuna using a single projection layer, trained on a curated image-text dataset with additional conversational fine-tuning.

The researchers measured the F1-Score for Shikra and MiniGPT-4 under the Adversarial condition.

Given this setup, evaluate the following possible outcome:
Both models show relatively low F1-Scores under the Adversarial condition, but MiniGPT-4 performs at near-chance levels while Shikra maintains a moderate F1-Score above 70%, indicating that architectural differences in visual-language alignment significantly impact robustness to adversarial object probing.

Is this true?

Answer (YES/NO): NO